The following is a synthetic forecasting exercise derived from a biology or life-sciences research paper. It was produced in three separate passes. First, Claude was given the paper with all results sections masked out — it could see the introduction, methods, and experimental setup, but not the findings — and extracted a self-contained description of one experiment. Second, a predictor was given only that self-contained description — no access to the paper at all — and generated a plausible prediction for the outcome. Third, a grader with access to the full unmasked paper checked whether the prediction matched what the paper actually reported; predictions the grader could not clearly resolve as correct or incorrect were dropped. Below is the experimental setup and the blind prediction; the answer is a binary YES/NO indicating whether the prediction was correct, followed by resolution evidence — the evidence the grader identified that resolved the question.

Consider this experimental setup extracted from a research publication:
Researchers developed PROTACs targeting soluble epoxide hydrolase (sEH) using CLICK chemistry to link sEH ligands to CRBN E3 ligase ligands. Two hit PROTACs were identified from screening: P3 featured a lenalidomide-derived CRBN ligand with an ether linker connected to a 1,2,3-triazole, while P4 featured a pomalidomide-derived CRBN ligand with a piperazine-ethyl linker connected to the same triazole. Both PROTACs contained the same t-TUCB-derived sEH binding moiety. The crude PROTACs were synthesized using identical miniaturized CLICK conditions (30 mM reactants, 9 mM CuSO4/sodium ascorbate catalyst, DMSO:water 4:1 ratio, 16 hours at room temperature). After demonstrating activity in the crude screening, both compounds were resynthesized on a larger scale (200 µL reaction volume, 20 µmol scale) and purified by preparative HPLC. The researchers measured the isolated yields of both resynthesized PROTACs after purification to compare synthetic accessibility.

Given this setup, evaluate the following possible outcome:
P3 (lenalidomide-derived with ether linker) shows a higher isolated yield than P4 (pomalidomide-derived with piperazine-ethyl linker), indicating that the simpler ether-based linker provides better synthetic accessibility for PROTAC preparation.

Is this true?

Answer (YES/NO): YES